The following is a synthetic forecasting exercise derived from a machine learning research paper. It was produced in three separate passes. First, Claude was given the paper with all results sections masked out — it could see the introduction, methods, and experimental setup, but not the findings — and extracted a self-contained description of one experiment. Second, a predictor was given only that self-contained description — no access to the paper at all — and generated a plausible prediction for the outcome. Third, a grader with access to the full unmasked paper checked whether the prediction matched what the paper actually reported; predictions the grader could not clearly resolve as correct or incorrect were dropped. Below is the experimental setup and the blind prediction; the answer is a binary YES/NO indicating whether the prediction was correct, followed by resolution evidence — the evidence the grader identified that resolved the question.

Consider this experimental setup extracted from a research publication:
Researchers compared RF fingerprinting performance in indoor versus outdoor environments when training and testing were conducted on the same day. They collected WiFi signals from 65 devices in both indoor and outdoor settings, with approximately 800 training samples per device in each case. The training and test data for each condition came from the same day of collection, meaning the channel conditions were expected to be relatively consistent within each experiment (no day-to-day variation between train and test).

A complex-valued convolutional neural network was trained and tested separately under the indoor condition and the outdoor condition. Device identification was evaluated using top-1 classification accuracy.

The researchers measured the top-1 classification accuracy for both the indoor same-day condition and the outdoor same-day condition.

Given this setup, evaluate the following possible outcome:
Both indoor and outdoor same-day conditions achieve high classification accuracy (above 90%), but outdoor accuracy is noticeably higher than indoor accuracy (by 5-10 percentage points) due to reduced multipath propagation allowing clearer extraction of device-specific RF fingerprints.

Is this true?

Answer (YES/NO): NO